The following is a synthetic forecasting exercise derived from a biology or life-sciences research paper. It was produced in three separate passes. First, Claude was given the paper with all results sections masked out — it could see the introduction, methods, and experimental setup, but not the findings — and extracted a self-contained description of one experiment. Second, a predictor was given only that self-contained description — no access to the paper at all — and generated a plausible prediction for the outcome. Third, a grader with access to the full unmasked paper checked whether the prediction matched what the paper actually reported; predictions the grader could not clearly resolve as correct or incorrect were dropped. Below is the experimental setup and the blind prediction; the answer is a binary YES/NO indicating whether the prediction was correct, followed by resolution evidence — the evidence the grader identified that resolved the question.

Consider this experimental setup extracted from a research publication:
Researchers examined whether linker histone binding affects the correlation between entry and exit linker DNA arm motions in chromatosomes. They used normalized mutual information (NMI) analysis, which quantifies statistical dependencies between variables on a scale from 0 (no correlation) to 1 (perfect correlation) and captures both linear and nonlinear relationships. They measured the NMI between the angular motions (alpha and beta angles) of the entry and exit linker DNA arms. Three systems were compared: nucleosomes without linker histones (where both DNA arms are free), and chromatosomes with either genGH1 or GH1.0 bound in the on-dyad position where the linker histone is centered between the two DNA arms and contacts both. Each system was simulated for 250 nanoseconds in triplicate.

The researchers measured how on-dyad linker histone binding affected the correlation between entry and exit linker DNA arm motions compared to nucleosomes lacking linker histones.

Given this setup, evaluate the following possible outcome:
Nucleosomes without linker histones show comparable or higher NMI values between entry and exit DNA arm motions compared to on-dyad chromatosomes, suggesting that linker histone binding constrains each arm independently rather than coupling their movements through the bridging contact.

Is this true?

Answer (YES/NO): NO